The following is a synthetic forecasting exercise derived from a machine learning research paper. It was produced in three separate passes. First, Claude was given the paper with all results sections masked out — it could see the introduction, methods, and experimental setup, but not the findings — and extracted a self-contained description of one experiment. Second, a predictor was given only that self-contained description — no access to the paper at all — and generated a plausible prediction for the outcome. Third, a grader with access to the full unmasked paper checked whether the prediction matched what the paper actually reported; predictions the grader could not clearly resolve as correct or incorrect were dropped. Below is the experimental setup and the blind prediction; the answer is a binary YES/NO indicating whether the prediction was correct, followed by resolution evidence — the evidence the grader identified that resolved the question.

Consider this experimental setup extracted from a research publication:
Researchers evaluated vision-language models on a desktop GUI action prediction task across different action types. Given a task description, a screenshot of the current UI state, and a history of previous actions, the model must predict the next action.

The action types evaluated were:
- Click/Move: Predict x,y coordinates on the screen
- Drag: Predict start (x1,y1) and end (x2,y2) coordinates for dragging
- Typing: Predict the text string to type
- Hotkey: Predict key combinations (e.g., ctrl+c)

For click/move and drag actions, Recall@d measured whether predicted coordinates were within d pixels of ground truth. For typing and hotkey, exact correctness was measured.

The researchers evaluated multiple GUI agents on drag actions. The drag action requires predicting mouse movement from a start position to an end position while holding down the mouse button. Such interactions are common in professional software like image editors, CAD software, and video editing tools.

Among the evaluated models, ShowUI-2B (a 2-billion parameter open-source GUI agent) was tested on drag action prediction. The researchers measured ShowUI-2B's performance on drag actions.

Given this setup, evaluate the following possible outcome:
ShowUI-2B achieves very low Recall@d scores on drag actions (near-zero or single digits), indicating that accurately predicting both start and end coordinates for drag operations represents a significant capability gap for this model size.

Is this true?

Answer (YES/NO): NO